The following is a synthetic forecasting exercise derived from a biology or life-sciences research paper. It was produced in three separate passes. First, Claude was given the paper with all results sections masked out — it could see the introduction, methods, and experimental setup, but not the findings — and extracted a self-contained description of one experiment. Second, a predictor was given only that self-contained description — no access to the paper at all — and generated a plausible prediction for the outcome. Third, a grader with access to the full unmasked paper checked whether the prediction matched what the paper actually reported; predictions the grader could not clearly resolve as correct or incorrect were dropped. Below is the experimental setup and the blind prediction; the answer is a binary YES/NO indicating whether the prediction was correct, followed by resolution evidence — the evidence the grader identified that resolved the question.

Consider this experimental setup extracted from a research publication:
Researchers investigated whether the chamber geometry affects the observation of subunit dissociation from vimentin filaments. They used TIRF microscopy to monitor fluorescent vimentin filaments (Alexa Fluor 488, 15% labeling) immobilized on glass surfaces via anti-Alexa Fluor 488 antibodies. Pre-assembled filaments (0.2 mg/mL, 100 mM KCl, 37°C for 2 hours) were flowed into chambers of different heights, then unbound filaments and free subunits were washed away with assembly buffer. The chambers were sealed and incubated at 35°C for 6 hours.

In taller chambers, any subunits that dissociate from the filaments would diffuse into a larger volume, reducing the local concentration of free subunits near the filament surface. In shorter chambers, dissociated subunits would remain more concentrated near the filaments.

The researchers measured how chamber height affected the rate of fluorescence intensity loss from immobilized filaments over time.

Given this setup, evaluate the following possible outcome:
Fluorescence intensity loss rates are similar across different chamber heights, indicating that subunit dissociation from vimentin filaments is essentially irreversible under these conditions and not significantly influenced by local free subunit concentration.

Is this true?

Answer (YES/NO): NO